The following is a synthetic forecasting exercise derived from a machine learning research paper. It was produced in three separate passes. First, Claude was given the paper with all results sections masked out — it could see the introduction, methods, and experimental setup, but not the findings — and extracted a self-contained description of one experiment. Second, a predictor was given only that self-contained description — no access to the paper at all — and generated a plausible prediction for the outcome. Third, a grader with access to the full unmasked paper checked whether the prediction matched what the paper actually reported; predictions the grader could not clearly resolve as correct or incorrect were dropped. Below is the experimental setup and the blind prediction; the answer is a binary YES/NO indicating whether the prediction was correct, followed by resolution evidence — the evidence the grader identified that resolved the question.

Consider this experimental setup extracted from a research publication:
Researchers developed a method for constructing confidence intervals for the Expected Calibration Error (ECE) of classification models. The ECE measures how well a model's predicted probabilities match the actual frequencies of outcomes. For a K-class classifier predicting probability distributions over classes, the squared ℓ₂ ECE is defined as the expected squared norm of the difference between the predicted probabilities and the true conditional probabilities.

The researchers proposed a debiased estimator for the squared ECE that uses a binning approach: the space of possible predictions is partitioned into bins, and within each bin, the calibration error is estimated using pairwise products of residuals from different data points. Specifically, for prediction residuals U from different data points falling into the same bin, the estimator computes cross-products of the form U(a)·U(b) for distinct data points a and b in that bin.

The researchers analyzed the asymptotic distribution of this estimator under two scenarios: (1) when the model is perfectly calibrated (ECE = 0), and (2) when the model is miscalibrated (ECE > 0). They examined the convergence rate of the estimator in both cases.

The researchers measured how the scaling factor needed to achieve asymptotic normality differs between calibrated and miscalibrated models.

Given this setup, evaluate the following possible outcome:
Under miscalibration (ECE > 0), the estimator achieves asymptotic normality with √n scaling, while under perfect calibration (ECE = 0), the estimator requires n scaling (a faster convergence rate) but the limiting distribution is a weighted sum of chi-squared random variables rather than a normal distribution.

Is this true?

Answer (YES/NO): NO